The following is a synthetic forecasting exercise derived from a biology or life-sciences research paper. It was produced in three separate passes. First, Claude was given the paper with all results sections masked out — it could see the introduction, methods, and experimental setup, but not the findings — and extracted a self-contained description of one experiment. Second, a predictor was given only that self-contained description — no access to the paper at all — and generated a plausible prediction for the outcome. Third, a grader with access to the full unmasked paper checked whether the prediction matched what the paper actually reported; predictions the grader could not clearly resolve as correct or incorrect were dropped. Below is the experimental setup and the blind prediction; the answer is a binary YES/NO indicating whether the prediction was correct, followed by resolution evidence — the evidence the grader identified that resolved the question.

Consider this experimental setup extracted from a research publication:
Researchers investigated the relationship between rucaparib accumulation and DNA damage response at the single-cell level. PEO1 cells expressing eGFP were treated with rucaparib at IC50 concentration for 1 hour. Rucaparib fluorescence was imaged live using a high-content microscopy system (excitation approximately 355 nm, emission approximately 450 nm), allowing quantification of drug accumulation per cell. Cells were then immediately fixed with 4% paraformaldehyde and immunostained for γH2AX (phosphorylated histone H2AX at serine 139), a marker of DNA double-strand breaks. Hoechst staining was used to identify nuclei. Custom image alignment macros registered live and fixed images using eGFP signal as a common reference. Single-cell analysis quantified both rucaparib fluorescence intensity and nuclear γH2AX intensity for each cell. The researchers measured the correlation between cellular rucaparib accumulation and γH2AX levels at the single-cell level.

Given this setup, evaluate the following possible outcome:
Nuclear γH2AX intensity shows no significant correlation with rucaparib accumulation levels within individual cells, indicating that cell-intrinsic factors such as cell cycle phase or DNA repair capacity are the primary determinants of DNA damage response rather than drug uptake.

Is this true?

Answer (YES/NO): NO